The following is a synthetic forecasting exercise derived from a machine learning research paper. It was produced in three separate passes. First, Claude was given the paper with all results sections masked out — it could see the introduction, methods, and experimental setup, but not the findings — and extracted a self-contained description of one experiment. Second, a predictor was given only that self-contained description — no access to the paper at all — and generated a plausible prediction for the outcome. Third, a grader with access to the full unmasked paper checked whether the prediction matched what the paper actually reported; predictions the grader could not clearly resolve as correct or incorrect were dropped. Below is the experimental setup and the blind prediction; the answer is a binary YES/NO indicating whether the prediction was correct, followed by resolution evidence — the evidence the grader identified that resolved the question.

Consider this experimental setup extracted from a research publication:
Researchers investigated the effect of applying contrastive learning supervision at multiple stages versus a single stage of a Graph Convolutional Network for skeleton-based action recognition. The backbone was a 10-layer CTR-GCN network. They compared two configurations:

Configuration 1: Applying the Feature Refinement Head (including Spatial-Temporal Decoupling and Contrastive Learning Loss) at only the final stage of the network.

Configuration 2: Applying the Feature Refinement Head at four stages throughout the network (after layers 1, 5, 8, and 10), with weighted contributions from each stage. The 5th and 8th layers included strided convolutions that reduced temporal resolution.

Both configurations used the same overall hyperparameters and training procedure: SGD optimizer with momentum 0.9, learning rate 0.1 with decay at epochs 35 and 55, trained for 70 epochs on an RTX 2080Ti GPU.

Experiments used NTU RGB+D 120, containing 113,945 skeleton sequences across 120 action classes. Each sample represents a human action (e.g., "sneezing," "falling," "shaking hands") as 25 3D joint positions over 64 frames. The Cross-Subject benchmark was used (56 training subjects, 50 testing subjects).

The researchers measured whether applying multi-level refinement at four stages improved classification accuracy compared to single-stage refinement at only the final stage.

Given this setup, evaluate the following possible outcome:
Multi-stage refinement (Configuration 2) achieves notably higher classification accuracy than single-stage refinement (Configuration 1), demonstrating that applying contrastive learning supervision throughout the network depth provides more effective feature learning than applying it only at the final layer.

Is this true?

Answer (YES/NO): NO